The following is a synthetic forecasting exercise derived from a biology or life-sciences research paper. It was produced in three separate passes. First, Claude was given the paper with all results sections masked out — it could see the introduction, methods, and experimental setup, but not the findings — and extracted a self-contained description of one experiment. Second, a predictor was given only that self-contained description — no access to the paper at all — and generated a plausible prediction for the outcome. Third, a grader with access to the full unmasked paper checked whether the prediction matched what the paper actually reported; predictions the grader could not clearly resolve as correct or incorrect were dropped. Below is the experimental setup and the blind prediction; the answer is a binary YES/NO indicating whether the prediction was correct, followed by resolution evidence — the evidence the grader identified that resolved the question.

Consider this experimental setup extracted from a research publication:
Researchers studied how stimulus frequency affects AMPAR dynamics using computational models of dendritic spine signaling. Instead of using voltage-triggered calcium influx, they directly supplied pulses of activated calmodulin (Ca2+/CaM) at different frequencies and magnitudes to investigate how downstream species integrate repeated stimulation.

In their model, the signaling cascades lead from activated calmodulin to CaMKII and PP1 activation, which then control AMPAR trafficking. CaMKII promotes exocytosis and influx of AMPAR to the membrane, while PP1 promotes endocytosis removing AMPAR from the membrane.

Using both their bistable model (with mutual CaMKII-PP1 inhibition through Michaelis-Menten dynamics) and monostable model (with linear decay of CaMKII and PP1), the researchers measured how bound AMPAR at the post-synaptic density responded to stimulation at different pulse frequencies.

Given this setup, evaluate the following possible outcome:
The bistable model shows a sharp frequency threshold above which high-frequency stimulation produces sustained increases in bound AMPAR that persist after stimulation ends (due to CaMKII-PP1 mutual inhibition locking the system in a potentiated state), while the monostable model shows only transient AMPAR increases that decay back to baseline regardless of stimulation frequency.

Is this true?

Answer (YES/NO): NO